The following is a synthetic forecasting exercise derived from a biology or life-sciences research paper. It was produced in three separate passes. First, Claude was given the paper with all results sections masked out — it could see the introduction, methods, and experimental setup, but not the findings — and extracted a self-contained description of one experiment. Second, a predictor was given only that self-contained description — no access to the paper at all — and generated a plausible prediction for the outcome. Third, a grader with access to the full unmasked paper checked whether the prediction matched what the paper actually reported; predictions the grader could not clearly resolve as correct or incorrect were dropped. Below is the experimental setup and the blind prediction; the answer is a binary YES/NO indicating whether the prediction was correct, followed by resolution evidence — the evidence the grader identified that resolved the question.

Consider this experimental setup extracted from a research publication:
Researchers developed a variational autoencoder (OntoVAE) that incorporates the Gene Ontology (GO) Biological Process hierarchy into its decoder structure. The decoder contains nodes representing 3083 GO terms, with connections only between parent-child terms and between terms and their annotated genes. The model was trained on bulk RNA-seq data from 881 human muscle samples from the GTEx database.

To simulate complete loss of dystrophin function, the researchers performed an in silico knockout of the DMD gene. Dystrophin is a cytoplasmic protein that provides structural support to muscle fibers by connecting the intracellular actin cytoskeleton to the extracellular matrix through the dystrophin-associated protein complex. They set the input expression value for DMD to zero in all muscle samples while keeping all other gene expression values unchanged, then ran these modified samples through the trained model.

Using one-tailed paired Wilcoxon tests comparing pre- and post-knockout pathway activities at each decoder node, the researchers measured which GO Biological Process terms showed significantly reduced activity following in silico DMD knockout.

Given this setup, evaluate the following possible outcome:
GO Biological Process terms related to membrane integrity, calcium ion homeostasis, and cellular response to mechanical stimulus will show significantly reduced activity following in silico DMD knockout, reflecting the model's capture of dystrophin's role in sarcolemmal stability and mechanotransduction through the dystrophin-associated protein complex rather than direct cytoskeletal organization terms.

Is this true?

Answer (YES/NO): NO